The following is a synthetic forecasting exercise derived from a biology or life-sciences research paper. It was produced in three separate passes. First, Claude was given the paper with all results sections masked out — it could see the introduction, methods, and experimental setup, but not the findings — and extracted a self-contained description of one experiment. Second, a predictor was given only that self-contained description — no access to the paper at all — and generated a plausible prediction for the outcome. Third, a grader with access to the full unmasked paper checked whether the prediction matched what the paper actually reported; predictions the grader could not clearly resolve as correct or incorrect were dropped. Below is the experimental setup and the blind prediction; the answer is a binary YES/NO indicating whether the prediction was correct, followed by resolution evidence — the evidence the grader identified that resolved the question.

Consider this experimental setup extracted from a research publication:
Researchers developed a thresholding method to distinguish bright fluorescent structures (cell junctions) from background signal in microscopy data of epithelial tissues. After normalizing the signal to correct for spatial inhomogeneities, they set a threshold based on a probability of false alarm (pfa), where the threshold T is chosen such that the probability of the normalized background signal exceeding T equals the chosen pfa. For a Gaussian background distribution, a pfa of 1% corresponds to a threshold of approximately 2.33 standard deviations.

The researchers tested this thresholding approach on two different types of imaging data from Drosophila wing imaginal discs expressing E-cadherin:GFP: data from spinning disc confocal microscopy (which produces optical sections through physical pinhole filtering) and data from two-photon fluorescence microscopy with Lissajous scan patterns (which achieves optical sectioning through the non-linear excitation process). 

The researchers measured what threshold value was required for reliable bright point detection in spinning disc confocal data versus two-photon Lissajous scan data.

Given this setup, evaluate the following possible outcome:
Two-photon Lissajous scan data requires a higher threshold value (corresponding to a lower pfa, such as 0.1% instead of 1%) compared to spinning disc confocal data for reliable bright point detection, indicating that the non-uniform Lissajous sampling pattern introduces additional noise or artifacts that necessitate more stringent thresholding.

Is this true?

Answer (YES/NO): YES